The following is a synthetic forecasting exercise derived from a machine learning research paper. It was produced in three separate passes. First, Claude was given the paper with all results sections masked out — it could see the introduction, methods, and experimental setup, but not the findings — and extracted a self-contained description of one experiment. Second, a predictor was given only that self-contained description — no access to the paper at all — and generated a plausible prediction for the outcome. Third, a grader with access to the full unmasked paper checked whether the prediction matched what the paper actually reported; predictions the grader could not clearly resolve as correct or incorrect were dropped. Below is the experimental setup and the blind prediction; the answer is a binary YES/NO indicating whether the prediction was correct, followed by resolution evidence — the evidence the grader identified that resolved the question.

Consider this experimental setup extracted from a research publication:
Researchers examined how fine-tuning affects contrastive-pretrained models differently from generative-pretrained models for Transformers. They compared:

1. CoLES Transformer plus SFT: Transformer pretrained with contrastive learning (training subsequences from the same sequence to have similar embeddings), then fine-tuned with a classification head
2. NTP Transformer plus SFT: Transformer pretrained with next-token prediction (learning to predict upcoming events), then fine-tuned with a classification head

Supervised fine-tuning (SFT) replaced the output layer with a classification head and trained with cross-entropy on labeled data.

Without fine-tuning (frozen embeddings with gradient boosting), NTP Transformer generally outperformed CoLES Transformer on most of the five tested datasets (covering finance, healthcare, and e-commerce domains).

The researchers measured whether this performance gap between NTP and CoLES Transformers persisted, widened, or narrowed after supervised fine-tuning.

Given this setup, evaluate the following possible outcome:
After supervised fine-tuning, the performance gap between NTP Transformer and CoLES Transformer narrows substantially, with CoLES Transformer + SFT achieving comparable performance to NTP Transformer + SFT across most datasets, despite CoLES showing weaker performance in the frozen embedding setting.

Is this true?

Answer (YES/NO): NO